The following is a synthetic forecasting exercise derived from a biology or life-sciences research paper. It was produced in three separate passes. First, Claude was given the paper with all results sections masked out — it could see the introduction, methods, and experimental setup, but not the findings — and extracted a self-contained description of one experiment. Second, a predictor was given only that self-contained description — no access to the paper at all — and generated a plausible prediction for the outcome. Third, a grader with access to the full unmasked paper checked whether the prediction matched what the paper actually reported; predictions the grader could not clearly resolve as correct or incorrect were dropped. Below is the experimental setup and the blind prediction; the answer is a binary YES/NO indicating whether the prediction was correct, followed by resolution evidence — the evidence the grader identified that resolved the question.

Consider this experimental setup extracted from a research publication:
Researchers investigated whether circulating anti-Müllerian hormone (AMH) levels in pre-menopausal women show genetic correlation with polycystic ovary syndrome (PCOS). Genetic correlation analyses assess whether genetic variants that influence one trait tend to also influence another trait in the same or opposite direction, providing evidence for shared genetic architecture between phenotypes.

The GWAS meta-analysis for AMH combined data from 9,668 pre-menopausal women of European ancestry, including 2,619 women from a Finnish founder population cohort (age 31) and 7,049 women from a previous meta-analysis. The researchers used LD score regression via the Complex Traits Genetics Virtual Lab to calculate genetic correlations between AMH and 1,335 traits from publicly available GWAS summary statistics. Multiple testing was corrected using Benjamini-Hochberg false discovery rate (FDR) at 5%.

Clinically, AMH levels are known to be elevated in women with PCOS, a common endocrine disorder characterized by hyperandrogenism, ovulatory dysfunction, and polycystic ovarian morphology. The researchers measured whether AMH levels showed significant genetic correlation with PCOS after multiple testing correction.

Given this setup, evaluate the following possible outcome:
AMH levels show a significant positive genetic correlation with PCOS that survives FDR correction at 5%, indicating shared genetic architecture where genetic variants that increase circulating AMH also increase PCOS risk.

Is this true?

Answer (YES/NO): NO